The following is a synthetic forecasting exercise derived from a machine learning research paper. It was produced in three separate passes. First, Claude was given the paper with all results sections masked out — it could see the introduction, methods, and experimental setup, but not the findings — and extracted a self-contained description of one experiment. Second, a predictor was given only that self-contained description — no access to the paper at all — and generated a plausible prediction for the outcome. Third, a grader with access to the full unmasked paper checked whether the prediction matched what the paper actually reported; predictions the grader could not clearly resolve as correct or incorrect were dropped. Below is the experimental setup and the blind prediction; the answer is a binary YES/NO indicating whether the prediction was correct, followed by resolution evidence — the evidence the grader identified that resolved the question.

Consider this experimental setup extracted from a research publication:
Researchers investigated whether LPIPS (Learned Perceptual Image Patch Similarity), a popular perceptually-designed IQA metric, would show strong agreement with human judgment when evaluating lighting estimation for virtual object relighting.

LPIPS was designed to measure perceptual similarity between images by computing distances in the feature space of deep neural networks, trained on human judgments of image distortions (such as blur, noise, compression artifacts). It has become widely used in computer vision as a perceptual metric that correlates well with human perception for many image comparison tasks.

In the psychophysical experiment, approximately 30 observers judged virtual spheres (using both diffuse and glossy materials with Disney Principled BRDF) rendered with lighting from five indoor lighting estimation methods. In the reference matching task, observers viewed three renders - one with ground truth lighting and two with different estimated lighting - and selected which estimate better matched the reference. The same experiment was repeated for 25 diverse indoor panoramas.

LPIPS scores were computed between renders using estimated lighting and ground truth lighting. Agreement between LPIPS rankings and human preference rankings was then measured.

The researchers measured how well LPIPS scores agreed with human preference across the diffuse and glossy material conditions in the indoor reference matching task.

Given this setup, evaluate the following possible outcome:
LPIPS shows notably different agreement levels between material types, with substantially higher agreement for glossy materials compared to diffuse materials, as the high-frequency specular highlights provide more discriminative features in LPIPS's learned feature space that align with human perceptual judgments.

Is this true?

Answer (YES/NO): NO